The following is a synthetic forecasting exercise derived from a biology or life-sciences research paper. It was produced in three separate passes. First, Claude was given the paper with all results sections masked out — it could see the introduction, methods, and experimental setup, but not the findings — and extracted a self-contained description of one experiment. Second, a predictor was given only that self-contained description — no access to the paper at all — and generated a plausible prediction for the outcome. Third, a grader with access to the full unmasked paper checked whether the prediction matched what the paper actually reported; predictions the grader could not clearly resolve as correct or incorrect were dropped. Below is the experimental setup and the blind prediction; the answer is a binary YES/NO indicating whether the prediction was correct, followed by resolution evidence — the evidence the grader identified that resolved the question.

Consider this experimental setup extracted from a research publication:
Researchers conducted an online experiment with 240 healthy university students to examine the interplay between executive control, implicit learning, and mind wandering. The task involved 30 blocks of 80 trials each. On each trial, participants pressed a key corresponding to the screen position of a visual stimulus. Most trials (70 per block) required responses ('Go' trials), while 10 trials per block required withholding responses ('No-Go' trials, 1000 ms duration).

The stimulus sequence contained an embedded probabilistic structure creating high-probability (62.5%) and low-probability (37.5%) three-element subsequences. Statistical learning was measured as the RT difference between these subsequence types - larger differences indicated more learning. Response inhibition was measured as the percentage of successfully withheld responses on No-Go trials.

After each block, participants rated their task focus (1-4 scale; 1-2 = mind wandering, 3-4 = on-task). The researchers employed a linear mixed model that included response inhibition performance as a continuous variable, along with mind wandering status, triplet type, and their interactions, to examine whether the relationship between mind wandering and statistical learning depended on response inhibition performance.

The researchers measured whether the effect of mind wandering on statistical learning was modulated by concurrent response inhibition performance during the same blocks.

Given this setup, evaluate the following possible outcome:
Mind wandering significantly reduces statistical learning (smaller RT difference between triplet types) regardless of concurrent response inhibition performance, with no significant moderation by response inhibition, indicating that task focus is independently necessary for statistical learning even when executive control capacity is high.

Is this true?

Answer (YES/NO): NO